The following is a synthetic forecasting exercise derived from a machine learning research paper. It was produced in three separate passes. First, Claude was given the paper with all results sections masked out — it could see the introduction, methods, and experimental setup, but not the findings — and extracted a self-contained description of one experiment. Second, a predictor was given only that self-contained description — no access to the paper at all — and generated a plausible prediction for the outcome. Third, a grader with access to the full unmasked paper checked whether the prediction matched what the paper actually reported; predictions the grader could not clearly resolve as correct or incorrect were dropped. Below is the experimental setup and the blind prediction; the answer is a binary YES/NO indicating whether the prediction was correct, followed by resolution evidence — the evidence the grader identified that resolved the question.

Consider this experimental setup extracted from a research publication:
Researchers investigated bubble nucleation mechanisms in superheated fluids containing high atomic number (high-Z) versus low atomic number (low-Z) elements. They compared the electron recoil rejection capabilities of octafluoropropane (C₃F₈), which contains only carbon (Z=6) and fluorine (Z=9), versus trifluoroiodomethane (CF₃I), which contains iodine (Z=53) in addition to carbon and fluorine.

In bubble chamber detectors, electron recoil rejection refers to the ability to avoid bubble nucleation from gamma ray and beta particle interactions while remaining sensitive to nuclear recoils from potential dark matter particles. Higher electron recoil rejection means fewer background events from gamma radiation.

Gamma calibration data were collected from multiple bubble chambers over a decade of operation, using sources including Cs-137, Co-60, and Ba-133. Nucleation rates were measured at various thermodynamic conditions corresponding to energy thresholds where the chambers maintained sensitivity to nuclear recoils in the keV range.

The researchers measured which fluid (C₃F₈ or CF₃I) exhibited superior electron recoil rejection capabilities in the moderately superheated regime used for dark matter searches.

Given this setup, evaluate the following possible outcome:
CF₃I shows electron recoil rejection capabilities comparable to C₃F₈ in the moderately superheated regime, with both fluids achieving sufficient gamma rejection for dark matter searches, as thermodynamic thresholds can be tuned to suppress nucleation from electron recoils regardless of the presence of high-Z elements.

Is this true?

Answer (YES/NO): NO